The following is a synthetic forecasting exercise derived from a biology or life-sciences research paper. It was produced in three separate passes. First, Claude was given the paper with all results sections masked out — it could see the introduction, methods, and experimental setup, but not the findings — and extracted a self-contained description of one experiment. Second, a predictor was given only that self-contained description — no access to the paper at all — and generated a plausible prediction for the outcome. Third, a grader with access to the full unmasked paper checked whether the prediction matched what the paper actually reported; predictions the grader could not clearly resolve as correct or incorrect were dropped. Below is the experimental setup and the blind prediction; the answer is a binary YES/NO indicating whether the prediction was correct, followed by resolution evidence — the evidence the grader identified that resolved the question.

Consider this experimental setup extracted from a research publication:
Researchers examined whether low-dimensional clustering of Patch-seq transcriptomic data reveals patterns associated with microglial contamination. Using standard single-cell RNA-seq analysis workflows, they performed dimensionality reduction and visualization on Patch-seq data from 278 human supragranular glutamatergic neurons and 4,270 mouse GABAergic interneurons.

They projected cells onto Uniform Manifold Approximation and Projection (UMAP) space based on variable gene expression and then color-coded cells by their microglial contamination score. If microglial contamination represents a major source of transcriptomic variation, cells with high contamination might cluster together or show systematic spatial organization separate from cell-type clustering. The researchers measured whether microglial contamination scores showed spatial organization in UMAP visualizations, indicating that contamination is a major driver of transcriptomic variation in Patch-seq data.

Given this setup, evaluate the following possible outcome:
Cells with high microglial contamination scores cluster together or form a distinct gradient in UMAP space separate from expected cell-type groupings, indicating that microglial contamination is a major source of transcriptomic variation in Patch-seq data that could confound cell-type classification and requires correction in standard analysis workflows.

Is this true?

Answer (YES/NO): YES